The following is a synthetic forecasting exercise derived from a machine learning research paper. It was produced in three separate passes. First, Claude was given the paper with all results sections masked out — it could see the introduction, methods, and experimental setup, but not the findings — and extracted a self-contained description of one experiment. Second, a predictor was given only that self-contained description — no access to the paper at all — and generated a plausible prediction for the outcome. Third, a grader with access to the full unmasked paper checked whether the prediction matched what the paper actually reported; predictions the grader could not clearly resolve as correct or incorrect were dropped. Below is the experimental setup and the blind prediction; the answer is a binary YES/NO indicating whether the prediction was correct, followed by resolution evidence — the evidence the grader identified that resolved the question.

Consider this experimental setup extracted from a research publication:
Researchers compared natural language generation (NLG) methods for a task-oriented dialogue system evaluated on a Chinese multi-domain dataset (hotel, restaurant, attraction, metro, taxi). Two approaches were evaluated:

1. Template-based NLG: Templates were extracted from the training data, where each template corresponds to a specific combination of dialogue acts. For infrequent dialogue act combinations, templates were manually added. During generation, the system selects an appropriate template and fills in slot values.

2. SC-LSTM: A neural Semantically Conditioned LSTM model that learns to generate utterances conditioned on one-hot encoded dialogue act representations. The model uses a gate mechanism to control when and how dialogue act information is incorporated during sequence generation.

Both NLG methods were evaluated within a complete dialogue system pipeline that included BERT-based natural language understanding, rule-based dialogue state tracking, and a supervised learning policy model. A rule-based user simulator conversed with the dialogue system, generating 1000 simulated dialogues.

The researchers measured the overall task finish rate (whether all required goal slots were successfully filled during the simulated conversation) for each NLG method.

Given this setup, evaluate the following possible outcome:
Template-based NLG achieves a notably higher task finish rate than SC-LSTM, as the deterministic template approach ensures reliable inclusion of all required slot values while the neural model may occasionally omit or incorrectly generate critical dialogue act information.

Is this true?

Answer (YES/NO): YES